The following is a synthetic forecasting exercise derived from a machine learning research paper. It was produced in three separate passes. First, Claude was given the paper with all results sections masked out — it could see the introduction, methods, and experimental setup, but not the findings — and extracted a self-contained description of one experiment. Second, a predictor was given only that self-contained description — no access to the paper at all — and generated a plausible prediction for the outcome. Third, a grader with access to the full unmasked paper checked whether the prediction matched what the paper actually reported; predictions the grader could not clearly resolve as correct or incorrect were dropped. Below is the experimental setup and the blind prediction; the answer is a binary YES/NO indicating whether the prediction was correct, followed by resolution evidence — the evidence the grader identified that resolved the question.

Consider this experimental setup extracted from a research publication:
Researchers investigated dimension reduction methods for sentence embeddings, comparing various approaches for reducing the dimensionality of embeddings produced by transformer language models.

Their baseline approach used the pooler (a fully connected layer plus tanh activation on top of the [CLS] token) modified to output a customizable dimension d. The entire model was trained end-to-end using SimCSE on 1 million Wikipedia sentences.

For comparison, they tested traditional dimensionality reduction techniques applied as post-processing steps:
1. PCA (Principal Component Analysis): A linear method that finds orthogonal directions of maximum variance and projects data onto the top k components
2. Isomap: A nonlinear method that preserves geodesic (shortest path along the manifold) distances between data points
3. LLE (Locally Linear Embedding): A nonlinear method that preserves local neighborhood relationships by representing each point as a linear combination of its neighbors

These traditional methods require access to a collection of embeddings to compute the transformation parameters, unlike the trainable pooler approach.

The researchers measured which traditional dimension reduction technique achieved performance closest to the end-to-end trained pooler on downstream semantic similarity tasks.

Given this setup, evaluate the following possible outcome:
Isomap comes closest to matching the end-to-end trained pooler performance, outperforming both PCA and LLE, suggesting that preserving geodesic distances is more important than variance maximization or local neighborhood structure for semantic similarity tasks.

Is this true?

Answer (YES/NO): NO